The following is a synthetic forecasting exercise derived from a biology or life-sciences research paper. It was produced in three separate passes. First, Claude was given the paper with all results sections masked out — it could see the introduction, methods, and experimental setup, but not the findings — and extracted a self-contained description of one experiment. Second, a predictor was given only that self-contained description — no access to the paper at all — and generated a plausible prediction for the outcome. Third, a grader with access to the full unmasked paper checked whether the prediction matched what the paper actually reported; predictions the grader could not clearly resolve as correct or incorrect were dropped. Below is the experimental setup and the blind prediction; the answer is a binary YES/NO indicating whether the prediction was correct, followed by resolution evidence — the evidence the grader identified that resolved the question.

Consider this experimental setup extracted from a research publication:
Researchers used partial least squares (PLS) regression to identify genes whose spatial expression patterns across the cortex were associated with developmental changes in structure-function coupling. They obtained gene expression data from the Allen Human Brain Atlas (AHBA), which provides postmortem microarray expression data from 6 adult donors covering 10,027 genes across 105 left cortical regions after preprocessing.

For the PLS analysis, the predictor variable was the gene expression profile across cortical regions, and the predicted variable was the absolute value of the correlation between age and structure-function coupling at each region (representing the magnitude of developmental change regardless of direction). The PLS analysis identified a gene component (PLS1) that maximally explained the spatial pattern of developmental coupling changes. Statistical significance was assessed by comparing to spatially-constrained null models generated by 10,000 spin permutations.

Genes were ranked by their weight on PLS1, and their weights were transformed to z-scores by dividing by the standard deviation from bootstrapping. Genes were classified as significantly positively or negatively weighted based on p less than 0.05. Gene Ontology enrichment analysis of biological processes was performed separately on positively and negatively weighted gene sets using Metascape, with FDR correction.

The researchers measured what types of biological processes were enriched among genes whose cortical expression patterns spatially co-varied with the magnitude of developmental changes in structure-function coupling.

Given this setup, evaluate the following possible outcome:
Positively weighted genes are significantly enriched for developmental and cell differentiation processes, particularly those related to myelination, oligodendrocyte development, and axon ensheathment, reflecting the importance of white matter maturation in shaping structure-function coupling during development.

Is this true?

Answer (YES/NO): YES